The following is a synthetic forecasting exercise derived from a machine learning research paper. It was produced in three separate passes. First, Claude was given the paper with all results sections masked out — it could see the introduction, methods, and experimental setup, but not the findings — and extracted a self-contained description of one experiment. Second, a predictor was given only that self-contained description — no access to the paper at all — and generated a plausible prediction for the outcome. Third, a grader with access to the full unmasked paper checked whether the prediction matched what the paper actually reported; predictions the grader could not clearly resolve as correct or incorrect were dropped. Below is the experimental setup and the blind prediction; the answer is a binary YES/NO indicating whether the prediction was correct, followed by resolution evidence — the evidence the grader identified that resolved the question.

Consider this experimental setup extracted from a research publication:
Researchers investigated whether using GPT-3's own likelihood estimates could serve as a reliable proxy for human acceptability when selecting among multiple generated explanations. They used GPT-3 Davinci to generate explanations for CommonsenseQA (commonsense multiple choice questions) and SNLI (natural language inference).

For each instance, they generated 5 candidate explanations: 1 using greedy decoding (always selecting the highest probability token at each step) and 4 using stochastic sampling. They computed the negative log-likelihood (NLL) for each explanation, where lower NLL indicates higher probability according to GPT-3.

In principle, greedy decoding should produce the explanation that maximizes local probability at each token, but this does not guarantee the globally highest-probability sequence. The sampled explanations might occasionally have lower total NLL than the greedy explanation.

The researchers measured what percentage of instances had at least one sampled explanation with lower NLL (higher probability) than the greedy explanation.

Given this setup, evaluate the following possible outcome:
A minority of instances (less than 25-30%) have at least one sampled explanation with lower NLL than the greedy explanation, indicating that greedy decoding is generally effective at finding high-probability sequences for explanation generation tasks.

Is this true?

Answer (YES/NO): YES